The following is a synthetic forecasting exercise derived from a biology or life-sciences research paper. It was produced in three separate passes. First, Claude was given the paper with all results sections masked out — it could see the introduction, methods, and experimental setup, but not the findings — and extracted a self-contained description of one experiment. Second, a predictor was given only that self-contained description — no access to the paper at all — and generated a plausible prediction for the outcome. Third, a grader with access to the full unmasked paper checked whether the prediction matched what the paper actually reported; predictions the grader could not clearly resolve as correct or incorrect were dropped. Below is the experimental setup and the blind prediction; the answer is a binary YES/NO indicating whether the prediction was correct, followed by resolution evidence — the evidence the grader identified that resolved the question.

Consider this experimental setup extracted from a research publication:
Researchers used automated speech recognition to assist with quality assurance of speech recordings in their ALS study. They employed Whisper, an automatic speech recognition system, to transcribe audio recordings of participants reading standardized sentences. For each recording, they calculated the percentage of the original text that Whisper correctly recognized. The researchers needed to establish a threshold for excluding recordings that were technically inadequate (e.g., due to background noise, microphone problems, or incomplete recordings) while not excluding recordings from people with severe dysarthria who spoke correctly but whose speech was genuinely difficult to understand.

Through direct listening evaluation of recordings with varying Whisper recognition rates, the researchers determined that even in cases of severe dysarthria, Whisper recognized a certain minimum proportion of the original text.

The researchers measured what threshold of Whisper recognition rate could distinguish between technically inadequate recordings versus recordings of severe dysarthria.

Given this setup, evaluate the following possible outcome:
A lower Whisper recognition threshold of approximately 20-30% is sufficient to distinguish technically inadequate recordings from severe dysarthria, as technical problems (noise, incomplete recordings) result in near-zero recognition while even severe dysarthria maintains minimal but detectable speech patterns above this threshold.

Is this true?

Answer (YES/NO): YES